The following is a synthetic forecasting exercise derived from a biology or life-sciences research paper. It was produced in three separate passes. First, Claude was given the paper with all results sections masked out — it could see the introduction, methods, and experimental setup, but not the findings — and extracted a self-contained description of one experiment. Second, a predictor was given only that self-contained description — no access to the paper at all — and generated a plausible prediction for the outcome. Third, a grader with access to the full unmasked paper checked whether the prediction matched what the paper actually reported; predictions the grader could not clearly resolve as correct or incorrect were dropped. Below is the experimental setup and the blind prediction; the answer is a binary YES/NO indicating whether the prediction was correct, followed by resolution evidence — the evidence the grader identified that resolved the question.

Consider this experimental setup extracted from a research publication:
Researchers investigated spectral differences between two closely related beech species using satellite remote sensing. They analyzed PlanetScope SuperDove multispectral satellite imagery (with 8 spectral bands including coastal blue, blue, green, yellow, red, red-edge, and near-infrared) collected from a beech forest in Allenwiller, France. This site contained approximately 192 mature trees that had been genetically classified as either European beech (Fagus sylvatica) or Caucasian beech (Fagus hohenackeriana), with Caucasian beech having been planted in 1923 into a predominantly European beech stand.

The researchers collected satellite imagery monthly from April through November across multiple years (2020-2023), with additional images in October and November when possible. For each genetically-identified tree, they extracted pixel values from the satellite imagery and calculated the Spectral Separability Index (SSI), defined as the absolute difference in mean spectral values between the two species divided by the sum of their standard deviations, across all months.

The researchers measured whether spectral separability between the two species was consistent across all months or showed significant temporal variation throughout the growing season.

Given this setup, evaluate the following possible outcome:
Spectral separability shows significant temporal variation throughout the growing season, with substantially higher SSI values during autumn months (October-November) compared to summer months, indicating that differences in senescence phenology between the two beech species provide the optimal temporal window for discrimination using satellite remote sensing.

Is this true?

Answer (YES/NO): NO